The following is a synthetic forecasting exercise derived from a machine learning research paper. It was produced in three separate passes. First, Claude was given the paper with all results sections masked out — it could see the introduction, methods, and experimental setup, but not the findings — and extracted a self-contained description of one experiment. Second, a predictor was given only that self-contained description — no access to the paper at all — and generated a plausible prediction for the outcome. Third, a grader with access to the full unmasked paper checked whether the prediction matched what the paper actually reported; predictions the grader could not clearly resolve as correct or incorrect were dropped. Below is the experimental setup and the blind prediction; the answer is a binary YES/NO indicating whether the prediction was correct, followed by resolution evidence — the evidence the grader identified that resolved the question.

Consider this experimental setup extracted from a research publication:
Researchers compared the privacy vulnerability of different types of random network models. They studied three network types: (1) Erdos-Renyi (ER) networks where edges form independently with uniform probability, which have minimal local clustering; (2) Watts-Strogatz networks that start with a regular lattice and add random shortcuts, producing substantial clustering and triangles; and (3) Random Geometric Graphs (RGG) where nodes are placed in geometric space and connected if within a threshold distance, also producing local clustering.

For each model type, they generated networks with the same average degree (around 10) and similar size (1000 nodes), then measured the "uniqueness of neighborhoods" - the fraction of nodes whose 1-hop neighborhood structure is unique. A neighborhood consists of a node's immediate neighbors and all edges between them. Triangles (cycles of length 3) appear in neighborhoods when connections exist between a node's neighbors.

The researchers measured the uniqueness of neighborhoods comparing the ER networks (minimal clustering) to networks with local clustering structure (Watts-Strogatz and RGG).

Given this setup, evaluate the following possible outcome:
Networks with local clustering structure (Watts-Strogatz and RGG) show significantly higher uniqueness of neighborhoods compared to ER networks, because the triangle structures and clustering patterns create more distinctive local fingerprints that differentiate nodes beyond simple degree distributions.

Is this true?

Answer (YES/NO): YES